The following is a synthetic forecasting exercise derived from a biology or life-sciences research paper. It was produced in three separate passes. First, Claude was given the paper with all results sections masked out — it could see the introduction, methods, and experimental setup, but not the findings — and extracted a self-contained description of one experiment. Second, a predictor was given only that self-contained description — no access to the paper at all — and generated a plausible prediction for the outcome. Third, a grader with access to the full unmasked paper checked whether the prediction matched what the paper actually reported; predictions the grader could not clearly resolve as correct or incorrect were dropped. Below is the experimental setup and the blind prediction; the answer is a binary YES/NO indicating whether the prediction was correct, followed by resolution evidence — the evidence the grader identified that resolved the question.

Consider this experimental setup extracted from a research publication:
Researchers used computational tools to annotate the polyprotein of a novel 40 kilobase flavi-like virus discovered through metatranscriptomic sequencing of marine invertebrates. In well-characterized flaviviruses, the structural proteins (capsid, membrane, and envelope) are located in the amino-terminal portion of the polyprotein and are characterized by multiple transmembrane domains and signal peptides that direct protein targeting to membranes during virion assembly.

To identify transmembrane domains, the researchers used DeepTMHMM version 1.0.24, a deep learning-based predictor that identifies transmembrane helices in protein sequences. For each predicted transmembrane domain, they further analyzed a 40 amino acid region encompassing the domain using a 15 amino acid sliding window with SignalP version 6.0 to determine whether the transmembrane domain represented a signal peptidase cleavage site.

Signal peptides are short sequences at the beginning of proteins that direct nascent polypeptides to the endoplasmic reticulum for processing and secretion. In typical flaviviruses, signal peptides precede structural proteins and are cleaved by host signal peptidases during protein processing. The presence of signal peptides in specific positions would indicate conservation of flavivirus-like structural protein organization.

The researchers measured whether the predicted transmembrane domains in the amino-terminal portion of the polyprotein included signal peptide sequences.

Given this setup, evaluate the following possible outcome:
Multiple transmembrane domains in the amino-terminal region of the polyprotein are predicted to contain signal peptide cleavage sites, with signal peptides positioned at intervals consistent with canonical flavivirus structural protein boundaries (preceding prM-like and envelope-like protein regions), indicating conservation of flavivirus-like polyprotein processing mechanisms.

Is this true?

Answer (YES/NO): NO